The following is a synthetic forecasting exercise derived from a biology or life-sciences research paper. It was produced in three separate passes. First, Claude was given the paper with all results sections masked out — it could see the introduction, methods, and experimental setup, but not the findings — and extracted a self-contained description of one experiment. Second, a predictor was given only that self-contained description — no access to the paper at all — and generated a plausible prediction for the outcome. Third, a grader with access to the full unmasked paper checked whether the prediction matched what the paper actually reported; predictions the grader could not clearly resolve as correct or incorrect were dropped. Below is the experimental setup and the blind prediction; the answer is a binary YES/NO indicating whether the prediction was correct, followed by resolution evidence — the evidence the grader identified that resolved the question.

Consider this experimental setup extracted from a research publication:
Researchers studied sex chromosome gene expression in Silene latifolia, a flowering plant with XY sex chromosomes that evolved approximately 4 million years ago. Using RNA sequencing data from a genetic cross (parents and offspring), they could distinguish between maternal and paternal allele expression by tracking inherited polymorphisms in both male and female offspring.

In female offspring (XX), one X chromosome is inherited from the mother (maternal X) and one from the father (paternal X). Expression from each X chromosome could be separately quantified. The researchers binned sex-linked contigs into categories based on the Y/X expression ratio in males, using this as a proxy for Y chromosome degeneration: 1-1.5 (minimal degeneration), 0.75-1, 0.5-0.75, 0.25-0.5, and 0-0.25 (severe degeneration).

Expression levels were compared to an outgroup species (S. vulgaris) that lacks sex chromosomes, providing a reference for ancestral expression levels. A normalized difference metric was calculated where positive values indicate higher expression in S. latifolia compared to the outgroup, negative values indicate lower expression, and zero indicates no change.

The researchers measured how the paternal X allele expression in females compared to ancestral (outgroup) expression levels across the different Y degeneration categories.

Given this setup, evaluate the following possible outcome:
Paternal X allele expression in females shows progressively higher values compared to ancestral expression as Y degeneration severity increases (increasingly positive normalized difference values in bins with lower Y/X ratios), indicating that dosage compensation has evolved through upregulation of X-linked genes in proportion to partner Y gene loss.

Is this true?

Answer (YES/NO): NO